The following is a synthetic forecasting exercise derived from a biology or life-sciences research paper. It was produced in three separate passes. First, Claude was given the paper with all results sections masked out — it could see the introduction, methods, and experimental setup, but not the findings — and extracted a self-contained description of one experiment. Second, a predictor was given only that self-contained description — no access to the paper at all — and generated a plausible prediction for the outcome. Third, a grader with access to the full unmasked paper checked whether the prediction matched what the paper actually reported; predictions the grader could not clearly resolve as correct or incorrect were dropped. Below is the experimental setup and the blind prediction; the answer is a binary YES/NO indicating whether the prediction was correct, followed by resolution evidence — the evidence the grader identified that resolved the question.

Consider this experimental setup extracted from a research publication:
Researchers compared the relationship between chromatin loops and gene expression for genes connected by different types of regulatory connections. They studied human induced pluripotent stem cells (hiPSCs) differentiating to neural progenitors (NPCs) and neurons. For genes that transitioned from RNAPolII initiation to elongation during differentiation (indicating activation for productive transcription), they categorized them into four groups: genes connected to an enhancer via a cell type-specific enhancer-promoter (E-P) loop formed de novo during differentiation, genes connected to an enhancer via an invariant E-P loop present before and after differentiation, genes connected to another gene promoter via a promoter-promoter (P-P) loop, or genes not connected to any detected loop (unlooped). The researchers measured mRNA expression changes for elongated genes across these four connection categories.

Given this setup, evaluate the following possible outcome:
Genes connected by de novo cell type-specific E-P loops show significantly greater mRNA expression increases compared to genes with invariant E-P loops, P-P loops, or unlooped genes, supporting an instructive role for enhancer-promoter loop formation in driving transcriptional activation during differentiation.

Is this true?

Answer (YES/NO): YES